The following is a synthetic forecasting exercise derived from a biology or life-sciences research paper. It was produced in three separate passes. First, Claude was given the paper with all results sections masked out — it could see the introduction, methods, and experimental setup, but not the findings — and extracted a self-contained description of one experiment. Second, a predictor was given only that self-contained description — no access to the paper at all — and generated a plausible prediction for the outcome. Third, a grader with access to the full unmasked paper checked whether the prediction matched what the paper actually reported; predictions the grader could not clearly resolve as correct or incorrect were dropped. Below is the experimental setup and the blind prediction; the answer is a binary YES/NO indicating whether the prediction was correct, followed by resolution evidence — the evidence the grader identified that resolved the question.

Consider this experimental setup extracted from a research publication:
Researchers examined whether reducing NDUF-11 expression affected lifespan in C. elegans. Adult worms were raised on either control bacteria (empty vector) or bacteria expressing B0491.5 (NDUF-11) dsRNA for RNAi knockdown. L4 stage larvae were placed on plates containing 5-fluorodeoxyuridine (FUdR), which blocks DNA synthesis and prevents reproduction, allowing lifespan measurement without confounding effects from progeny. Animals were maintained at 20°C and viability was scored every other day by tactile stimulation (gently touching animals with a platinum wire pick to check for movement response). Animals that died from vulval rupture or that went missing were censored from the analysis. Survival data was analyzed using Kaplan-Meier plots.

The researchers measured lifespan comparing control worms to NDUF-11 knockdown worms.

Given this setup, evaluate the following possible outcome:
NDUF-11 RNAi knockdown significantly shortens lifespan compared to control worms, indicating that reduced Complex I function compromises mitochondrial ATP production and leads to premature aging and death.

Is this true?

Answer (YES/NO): NO